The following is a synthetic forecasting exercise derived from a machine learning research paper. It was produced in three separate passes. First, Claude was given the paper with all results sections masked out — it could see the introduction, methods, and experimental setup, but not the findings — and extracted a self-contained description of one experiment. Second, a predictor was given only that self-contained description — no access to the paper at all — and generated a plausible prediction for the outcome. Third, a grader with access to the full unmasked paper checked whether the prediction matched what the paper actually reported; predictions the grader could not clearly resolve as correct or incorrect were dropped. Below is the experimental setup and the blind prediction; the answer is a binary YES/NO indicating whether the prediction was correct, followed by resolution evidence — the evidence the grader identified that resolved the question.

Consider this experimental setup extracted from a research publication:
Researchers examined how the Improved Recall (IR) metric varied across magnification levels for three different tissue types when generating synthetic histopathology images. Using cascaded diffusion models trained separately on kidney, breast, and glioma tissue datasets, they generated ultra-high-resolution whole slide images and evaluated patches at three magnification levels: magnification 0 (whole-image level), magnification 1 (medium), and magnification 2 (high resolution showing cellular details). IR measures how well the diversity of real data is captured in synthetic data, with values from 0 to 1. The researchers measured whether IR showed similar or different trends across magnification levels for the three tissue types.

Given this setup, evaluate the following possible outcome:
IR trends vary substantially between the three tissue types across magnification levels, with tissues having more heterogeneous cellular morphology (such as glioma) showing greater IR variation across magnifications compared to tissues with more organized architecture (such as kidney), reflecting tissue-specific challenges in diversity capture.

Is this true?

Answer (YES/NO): NO